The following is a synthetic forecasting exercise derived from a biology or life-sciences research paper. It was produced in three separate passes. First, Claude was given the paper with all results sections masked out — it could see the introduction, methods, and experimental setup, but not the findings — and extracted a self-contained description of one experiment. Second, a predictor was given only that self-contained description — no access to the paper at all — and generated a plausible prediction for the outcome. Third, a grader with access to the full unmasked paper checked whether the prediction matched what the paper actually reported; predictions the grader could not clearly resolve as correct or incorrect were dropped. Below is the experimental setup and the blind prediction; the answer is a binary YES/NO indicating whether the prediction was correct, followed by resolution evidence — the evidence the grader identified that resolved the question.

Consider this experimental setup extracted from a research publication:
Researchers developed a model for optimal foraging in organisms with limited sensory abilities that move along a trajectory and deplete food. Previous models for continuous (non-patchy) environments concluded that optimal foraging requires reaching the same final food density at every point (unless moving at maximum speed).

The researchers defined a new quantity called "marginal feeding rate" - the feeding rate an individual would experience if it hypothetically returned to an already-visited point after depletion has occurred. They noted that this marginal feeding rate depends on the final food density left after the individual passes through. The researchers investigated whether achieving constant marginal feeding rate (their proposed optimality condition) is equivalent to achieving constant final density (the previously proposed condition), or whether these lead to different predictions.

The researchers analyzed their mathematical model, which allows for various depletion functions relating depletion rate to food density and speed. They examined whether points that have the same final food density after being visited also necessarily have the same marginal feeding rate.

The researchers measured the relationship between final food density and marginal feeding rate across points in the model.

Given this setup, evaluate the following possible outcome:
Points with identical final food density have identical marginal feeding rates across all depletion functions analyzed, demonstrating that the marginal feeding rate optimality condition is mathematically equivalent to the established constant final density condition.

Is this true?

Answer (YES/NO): NO